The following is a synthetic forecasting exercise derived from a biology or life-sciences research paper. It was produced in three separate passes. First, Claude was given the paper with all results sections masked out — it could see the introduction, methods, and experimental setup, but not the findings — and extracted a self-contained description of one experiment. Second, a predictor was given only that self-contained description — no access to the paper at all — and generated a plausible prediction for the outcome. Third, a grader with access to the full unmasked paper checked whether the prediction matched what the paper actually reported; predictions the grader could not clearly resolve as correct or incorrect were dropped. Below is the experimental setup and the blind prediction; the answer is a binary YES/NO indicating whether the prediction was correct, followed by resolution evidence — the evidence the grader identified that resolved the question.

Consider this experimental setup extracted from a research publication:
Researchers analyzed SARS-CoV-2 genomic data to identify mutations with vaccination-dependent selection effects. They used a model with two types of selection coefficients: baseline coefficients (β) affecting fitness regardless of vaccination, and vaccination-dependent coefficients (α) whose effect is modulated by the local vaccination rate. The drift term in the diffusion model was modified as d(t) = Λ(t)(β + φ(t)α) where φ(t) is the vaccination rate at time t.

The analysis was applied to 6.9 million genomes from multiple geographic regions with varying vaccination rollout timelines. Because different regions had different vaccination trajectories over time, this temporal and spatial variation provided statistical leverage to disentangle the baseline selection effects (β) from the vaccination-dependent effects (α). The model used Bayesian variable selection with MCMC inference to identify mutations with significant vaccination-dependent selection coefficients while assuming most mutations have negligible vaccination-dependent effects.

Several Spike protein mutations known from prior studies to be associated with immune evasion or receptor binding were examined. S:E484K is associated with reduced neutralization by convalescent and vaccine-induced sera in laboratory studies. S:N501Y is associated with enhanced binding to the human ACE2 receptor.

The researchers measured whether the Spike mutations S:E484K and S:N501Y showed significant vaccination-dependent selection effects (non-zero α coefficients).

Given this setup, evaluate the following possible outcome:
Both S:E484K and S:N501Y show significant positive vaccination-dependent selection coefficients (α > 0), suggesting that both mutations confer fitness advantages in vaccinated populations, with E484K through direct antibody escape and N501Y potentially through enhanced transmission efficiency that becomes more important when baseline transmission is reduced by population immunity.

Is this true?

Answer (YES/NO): NO